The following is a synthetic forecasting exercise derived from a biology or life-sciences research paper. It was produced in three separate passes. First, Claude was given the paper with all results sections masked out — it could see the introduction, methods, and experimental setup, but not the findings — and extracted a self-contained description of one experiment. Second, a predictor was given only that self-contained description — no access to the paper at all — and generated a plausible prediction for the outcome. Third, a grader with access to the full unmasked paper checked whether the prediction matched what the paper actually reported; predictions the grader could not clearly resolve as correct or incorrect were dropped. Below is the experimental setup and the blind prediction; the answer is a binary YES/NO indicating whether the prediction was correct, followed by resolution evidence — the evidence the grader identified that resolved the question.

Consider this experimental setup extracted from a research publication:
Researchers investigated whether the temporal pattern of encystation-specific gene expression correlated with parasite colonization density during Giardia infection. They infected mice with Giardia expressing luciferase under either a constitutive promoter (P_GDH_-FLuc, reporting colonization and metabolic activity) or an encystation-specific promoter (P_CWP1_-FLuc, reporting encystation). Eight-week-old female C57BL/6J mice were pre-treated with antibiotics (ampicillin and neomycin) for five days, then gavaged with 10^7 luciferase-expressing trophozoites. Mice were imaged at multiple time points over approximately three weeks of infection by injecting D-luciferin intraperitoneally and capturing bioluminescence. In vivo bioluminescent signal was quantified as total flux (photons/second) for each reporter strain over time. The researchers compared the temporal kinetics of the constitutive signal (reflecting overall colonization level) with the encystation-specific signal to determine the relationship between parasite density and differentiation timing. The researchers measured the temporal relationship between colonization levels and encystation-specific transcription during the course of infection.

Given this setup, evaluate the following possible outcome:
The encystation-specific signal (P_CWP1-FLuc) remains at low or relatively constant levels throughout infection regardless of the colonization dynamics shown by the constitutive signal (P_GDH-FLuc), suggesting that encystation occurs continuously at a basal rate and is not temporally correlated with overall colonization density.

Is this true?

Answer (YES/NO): NO